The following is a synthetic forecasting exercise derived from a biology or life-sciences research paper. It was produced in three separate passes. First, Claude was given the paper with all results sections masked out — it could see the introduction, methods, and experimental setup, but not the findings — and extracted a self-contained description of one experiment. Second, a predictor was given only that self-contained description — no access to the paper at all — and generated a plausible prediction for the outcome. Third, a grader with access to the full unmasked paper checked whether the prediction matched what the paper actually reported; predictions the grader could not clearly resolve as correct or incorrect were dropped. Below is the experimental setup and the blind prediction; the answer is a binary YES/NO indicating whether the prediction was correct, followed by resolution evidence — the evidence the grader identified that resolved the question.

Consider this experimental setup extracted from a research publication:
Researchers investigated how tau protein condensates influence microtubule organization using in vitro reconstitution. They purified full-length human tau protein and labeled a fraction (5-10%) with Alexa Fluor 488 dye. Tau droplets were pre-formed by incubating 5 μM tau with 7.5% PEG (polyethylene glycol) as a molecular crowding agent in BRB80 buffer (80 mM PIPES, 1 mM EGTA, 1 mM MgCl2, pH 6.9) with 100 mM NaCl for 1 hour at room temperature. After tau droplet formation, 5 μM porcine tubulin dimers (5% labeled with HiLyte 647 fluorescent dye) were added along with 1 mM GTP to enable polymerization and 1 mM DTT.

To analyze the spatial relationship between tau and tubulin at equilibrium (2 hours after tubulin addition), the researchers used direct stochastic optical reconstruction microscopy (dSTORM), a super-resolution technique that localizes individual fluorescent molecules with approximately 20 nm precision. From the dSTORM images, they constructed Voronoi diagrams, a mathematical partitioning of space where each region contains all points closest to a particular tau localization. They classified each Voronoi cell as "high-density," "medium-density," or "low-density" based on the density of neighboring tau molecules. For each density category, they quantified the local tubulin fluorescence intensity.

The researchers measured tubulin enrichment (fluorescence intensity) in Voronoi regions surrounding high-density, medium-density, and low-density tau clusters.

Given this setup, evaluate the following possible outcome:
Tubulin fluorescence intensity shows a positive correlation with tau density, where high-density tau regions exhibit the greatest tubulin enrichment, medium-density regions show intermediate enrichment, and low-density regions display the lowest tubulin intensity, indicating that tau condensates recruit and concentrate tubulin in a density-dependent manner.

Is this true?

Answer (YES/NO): YES